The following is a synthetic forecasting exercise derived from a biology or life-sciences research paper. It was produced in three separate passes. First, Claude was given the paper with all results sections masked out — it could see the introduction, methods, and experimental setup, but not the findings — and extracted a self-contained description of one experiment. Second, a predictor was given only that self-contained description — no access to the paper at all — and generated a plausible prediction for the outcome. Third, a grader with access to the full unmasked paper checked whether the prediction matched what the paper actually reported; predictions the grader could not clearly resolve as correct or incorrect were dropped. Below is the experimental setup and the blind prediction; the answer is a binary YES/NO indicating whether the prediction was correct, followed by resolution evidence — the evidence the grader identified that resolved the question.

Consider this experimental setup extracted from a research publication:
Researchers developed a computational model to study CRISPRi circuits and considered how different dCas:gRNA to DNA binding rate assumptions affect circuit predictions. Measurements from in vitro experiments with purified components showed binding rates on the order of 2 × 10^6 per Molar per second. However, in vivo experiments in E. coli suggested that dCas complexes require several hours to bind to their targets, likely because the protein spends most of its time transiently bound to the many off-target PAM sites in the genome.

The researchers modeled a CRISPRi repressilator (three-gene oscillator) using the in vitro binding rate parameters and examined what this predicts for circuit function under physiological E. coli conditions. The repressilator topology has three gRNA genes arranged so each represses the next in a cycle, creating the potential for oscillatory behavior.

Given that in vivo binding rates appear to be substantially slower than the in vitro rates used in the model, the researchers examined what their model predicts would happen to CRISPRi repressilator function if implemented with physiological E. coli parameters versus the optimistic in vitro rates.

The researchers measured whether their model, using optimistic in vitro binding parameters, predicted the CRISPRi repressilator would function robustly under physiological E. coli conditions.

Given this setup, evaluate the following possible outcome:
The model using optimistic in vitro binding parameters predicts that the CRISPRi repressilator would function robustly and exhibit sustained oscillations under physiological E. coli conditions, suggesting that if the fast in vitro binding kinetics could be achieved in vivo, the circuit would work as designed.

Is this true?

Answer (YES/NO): NO